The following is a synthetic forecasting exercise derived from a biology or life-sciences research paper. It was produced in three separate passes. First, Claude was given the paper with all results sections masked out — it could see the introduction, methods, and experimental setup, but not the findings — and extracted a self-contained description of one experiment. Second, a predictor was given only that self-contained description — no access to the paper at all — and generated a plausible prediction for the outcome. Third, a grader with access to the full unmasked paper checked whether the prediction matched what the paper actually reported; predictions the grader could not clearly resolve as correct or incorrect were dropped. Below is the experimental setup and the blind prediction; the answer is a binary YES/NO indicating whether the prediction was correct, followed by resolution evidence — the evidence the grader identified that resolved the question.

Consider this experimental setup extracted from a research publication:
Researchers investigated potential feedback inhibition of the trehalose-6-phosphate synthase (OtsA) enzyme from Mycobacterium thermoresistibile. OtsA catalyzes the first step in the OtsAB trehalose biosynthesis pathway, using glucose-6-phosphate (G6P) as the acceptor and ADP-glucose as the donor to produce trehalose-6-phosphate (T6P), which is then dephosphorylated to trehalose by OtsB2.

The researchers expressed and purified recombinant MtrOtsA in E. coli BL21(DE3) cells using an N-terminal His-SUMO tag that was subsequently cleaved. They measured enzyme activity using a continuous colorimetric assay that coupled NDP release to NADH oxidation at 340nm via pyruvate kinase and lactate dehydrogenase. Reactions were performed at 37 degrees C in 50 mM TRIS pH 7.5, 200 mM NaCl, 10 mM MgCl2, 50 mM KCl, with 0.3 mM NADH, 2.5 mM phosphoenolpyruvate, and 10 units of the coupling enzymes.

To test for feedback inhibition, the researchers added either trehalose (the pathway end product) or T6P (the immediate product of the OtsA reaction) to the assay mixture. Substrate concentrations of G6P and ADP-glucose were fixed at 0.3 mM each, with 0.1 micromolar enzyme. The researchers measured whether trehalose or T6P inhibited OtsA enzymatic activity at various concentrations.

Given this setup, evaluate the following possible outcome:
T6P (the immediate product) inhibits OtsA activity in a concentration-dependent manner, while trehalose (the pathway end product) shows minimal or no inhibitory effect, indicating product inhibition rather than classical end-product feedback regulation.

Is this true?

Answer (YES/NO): NO